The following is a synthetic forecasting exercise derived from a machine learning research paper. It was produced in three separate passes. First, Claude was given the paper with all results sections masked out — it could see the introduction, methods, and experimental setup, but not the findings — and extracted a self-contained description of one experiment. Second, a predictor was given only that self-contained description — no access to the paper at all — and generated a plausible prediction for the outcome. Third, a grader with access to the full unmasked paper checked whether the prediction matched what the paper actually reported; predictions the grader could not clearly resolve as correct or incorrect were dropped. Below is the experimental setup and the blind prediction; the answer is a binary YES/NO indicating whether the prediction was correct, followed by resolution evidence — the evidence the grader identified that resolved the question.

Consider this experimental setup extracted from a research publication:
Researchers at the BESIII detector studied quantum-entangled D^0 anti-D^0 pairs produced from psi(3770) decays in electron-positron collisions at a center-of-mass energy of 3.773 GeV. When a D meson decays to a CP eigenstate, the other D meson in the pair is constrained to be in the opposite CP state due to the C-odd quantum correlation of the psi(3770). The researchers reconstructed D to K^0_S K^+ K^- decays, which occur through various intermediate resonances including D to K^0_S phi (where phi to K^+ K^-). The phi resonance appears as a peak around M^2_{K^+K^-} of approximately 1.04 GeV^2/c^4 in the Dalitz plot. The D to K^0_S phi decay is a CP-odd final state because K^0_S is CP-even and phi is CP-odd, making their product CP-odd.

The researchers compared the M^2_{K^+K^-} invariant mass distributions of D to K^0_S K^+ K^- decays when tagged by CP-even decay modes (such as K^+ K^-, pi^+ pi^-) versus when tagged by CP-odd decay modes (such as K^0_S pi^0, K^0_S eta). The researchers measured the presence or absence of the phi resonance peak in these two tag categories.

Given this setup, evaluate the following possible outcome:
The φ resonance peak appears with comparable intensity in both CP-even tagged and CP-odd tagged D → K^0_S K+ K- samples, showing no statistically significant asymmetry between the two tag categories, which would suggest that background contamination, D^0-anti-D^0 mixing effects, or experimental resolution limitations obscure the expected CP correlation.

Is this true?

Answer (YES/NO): NO